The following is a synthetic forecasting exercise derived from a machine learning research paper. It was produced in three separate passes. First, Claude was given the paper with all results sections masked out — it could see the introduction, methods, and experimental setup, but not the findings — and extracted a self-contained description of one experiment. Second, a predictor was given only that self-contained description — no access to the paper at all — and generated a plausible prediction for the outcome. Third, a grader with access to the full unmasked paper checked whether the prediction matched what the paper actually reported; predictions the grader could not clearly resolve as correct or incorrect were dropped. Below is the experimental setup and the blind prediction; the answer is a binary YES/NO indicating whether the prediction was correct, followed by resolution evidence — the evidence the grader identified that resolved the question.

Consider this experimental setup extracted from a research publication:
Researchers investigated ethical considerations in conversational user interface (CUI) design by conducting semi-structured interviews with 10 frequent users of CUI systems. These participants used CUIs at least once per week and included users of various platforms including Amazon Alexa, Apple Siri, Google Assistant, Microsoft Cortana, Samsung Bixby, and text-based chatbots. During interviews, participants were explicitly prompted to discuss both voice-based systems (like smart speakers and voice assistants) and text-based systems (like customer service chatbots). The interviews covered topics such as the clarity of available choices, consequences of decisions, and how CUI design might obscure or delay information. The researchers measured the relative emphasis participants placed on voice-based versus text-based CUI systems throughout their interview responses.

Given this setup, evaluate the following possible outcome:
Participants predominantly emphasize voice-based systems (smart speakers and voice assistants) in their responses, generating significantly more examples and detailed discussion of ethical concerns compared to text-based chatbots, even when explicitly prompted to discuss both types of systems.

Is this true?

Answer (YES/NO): YES